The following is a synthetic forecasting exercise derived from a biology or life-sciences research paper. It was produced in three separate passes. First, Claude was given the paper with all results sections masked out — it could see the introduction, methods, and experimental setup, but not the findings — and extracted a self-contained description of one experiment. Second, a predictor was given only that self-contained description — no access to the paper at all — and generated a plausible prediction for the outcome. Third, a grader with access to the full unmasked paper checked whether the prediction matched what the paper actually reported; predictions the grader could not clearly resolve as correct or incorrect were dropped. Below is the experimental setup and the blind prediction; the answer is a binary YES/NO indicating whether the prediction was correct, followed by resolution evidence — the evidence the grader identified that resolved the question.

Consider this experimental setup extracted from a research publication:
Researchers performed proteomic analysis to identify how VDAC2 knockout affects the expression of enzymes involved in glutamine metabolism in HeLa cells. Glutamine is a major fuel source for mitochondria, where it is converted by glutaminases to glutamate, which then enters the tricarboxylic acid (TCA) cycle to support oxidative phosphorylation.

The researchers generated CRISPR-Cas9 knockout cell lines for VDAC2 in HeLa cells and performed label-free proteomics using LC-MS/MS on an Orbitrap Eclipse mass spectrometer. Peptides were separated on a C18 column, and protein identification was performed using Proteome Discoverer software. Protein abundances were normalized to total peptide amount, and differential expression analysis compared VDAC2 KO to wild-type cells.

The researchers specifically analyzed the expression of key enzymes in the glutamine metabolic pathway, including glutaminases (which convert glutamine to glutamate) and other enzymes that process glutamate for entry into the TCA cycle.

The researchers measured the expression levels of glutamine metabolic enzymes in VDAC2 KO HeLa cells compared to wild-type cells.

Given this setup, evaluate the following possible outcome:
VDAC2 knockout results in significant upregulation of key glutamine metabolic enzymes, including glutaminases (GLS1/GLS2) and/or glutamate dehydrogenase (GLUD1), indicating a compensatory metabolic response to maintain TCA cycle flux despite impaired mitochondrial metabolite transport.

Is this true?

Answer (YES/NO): NO